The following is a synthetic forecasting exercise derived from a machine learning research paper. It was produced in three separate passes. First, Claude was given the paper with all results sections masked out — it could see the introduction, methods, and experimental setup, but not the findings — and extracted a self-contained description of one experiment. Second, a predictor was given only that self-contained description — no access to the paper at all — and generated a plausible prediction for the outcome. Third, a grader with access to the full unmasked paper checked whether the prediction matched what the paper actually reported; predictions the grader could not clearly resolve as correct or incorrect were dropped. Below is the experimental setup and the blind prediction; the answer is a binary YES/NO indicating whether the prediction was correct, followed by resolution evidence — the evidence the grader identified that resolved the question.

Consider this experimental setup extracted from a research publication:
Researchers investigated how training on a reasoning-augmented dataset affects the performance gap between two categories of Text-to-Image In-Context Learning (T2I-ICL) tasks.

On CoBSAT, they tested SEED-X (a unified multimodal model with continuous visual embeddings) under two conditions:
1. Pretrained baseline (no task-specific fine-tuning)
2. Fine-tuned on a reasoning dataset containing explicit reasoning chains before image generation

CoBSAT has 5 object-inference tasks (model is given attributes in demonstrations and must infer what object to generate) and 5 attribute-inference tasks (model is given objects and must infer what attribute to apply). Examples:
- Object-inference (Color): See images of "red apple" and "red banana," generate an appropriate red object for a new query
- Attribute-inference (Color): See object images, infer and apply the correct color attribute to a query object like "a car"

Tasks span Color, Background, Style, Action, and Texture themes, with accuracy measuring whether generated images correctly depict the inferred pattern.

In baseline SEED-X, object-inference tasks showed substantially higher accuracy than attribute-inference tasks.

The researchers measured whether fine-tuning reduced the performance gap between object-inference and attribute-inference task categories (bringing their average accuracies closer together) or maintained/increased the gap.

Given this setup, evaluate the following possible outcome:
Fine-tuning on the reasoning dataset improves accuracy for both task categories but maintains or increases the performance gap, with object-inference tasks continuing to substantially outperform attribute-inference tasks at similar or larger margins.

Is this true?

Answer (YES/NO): NO